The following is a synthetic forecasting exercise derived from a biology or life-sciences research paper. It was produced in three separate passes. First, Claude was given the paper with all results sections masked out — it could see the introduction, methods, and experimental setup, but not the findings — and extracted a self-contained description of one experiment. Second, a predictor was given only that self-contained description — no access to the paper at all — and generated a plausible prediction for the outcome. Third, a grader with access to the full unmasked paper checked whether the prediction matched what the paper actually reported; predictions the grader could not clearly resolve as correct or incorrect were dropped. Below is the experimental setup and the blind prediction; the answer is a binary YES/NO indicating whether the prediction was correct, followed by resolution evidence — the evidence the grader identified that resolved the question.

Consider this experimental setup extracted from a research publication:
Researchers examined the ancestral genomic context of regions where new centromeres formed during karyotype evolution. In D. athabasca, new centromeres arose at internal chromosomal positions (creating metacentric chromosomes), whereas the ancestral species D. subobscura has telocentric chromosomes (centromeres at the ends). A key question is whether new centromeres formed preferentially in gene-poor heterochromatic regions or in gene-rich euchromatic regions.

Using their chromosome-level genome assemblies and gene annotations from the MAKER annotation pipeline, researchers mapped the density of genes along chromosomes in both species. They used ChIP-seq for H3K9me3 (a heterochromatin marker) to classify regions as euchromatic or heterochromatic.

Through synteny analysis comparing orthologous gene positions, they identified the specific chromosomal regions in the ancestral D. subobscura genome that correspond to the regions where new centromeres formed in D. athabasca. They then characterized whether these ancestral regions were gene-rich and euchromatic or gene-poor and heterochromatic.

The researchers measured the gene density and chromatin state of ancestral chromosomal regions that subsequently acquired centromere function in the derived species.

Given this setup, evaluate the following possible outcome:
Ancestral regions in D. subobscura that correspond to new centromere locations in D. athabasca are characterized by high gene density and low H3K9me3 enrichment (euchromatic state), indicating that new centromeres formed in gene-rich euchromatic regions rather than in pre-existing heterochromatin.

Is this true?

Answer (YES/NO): YES